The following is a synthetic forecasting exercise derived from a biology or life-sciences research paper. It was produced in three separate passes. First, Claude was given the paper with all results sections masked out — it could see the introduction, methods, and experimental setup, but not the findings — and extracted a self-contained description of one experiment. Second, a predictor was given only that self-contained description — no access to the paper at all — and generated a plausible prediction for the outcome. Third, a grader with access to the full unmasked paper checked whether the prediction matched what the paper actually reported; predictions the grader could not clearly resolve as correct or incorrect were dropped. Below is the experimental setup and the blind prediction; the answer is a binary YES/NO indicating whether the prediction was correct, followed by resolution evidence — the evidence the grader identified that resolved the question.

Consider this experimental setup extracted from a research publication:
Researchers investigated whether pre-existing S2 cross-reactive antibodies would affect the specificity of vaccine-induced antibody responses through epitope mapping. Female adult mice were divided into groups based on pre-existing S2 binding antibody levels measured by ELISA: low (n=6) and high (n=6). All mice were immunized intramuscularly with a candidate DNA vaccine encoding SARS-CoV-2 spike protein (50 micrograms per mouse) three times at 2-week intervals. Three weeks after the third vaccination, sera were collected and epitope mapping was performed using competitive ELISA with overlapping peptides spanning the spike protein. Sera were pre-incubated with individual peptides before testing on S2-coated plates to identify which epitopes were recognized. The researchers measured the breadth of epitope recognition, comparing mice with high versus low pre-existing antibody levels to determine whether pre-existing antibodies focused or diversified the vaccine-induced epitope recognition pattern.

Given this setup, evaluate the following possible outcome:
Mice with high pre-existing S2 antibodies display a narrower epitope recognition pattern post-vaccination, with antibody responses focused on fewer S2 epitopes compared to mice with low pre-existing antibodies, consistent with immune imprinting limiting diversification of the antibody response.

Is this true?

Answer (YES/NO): NO